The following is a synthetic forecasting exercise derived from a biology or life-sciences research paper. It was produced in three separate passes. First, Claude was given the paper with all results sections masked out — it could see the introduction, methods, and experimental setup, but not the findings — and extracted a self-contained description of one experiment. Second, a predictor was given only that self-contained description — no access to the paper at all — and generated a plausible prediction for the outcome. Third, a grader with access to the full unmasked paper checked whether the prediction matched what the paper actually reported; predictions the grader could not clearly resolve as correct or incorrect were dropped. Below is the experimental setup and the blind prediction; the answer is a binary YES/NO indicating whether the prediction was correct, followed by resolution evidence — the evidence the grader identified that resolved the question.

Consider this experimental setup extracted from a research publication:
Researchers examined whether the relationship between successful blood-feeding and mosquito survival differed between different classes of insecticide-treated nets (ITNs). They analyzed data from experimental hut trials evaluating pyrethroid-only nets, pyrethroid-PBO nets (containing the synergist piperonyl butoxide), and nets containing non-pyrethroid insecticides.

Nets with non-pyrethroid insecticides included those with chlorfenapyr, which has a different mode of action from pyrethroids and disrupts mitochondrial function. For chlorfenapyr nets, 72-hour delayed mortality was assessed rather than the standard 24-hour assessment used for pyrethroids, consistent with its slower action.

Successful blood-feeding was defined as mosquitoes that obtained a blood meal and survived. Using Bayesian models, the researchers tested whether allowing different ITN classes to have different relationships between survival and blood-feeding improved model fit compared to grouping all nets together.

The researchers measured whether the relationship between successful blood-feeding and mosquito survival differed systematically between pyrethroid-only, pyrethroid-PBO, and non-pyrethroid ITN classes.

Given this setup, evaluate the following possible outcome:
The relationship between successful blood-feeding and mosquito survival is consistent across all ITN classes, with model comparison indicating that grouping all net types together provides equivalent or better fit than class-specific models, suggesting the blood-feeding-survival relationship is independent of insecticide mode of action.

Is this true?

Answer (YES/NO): YES